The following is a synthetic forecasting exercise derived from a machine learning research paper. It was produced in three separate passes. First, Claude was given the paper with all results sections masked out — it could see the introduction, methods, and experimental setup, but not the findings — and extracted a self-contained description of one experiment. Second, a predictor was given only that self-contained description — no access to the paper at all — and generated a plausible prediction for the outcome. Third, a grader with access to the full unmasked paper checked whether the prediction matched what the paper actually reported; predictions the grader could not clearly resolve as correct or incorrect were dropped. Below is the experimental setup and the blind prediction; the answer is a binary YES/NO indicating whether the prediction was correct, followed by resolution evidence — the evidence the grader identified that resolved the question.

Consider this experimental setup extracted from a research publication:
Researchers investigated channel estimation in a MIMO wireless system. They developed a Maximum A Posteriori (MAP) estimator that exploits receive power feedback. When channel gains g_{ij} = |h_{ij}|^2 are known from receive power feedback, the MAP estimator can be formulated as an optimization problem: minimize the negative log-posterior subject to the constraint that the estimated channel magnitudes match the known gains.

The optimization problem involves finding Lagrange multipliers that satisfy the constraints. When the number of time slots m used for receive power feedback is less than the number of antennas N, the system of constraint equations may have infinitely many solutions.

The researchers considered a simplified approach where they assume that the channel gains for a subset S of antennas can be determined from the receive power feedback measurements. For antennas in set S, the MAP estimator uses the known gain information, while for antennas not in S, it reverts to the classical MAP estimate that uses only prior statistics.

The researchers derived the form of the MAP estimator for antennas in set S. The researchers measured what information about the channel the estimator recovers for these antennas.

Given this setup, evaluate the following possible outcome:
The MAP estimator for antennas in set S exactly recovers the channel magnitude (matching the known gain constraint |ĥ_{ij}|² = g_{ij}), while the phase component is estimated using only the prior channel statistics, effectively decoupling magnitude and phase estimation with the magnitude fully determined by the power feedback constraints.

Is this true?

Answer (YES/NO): NO